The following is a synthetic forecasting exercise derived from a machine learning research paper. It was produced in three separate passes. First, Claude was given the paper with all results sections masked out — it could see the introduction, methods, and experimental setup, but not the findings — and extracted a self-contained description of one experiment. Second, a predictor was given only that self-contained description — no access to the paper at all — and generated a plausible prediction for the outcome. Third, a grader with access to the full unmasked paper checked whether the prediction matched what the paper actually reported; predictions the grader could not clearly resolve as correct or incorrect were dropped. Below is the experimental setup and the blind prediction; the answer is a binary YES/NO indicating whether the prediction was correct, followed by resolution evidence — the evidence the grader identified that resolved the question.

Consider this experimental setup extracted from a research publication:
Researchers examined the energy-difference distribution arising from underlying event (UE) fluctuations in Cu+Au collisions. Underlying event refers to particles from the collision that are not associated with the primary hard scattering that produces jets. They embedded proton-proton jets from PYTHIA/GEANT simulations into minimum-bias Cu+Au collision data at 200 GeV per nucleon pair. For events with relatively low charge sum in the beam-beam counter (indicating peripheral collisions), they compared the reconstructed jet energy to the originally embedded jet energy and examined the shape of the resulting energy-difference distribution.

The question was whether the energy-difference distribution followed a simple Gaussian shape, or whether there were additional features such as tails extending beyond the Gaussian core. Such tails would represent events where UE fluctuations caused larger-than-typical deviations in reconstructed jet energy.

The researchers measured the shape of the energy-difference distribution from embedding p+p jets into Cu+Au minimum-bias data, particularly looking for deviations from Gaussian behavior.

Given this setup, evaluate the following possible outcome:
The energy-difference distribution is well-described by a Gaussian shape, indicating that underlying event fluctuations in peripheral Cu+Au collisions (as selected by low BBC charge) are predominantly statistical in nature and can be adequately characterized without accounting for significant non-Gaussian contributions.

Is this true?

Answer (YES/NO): NO